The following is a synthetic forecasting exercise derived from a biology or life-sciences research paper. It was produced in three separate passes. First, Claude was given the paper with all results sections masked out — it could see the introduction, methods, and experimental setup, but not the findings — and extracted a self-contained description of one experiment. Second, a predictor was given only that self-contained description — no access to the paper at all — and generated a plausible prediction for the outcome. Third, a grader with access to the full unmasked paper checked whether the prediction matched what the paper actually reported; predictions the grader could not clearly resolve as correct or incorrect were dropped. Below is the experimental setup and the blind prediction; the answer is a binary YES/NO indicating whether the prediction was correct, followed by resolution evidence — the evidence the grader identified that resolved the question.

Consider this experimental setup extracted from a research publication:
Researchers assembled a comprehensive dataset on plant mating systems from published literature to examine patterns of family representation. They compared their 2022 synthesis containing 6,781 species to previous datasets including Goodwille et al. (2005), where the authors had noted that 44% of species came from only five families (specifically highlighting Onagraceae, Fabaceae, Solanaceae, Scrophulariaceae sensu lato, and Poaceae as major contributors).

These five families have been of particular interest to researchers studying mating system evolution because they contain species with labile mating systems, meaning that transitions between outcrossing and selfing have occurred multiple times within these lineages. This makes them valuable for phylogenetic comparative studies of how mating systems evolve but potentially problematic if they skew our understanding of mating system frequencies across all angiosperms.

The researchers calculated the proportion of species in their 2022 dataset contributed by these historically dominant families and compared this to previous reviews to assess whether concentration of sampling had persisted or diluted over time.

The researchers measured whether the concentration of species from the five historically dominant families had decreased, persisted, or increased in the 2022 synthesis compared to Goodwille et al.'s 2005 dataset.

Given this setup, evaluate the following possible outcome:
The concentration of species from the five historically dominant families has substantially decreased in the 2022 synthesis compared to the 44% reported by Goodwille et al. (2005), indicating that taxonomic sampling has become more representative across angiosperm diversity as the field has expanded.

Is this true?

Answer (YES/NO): NO